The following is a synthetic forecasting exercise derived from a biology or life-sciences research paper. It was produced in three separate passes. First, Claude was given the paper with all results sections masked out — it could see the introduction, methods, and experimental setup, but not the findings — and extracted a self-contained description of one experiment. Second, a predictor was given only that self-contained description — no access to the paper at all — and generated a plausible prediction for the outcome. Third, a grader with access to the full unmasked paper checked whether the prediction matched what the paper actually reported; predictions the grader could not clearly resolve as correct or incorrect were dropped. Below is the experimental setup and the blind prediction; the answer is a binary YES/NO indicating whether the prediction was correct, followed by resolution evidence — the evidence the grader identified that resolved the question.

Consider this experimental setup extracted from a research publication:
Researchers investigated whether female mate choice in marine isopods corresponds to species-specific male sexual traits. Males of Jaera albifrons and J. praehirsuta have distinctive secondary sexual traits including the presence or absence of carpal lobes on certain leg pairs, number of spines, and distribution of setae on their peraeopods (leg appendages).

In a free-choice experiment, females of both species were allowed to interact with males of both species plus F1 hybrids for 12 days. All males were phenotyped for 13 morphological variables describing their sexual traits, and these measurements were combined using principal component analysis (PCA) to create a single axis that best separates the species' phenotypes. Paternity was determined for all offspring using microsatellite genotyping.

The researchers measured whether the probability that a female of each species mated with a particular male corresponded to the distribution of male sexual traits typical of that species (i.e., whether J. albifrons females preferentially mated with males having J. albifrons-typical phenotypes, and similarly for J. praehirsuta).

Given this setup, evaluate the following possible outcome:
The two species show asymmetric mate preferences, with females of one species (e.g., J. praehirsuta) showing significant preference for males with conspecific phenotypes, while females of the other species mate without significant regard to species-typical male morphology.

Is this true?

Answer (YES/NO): NO